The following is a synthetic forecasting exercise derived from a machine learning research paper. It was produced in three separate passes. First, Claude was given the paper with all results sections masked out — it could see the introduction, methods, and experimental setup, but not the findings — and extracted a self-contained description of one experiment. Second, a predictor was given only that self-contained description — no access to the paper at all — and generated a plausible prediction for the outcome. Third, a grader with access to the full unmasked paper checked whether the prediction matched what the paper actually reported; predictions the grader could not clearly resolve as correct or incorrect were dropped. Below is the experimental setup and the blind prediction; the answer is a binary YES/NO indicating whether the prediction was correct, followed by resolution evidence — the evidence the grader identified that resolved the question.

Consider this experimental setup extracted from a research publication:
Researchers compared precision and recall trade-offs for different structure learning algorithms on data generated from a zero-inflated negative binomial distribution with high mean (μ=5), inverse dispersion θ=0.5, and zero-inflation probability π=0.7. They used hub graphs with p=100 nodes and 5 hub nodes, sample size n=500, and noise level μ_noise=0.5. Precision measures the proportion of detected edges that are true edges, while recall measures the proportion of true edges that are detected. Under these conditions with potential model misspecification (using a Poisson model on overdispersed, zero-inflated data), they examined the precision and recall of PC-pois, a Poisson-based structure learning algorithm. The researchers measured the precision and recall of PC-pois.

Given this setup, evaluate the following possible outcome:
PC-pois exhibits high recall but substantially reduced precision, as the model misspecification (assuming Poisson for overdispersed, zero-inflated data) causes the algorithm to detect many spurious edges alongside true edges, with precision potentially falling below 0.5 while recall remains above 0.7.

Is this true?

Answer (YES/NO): YES